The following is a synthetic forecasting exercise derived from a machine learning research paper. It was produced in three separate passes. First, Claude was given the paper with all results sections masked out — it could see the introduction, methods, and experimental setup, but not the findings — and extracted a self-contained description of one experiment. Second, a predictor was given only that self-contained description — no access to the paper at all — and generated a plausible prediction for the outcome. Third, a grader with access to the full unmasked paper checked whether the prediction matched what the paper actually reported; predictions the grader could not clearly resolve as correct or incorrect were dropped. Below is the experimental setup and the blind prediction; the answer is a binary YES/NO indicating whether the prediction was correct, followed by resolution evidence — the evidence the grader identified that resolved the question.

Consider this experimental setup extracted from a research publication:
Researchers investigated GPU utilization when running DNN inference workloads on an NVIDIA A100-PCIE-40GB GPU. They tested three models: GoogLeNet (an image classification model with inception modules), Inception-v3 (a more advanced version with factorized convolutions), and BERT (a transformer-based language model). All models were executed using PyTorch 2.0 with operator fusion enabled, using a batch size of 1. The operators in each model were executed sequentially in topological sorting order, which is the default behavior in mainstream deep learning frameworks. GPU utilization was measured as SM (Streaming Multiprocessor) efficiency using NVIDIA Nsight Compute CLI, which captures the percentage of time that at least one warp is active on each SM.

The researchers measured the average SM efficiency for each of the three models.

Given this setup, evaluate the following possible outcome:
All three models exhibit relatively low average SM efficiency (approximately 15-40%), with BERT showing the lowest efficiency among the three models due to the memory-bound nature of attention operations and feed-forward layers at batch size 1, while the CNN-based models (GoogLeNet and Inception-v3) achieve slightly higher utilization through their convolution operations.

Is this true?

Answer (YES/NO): NO